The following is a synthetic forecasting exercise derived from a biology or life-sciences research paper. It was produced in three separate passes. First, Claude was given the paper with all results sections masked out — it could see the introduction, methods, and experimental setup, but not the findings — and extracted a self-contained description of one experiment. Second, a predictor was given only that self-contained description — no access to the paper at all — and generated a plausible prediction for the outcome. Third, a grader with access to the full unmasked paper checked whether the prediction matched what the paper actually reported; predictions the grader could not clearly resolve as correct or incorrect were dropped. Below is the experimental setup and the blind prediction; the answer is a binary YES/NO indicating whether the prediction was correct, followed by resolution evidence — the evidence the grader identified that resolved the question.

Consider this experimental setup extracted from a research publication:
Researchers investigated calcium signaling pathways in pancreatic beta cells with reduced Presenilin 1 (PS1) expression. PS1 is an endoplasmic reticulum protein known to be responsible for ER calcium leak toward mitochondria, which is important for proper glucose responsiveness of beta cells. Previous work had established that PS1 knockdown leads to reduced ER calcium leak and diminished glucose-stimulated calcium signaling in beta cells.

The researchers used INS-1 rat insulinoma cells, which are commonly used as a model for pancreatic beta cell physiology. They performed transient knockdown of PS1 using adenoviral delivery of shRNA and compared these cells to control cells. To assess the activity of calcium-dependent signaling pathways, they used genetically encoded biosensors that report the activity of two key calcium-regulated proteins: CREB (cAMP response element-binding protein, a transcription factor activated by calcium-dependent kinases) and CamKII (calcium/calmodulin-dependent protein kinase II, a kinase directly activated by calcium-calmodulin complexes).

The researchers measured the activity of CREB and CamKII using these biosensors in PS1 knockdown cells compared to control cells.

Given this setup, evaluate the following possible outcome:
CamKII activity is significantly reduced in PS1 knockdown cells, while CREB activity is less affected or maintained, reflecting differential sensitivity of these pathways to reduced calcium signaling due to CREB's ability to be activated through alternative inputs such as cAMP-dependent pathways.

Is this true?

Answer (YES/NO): NO